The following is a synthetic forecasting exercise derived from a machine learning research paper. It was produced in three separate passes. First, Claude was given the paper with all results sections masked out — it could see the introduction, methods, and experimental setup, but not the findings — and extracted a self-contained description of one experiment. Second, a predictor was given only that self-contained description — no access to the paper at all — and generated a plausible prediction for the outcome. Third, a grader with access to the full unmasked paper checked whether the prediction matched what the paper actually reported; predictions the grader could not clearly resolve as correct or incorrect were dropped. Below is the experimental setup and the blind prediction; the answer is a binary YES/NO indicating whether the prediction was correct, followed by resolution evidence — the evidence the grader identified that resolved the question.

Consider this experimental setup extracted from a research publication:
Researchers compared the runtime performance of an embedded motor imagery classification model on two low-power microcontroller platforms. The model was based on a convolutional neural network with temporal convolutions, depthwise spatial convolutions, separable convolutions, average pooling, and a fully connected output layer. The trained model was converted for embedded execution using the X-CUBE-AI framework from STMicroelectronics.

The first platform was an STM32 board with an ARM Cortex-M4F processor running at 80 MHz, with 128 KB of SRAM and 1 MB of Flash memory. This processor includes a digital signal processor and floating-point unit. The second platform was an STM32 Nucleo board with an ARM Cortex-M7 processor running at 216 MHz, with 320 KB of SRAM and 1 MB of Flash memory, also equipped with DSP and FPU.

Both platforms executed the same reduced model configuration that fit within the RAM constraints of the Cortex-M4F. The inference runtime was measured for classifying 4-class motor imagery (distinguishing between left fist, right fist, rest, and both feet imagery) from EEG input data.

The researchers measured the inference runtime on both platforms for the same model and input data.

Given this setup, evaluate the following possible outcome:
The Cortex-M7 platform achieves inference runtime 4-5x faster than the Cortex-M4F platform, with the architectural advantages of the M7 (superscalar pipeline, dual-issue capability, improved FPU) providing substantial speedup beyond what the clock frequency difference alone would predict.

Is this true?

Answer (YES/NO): YES